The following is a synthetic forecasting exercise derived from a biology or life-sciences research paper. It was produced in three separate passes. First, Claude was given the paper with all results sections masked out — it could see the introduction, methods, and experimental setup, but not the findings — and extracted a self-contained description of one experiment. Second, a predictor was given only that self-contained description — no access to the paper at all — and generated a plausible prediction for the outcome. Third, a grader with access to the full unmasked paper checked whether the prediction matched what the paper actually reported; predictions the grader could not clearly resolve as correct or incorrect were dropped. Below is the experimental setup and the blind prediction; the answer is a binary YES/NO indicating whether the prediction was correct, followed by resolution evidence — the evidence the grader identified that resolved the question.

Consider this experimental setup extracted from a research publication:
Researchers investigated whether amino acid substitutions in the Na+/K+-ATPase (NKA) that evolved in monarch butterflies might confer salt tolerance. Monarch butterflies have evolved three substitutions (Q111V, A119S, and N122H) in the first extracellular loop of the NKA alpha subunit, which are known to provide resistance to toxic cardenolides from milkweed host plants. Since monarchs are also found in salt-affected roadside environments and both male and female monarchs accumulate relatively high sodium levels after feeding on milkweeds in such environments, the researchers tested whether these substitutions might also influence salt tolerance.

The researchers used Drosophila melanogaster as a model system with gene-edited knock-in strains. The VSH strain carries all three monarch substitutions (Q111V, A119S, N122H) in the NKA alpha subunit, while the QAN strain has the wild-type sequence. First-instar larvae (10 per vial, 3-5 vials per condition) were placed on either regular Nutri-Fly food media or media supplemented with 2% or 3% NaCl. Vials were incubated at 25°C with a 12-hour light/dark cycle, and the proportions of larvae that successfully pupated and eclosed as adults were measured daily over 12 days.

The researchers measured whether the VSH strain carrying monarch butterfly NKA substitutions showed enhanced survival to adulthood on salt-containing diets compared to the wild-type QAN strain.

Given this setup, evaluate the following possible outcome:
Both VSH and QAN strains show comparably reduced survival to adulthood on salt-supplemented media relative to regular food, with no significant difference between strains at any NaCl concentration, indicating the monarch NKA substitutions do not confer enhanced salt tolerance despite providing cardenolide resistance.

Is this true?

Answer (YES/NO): NO